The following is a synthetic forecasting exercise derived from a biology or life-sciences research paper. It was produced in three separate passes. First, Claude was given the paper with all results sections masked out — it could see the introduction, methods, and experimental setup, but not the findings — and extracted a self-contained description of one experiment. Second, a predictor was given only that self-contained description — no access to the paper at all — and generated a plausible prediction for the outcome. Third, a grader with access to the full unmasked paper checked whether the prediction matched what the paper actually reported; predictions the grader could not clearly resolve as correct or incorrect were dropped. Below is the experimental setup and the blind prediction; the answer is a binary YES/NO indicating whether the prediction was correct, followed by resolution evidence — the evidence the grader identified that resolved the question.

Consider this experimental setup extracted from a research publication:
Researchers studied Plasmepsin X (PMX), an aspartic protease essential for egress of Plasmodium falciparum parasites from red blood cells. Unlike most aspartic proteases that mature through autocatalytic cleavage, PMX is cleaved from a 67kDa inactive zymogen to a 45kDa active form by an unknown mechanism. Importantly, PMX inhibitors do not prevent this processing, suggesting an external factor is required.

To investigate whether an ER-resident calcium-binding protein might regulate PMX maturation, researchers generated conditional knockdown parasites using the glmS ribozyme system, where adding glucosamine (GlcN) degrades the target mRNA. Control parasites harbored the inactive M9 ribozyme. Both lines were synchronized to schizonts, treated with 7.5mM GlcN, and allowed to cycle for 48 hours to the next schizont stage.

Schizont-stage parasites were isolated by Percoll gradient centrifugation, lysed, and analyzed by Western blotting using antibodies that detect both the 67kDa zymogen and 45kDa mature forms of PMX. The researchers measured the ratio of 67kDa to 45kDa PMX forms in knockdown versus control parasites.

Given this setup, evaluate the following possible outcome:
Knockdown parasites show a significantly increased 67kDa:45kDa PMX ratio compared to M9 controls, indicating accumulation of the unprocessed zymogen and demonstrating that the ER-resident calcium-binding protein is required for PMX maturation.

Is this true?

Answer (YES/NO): YES